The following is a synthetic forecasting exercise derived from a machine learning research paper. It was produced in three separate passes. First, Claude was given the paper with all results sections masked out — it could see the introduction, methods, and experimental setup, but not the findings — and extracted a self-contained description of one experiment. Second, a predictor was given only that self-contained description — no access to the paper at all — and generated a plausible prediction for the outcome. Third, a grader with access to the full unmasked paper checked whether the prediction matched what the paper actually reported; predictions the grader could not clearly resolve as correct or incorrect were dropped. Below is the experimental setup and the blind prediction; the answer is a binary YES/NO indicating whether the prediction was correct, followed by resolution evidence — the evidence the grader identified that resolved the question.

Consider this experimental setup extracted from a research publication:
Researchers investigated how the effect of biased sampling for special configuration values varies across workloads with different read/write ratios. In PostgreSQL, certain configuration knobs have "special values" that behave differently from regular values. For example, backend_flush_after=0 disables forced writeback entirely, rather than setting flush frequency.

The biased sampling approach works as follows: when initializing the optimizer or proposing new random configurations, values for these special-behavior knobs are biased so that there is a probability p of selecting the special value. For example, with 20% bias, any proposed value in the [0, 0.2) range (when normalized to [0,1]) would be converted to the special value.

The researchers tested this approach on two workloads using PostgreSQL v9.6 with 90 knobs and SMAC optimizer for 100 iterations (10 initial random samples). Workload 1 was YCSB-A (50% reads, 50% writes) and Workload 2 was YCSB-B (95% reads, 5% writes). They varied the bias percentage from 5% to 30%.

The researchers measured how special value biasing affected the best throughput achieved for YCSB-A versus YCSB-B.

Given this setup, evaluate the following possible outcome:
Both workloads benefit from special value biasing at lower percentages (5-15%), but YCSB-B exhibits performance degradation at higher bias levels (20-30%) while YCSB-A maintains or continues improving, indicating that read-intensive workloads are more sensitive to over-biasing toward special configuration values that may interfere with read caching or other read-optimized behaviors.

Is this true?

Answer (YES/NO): NO